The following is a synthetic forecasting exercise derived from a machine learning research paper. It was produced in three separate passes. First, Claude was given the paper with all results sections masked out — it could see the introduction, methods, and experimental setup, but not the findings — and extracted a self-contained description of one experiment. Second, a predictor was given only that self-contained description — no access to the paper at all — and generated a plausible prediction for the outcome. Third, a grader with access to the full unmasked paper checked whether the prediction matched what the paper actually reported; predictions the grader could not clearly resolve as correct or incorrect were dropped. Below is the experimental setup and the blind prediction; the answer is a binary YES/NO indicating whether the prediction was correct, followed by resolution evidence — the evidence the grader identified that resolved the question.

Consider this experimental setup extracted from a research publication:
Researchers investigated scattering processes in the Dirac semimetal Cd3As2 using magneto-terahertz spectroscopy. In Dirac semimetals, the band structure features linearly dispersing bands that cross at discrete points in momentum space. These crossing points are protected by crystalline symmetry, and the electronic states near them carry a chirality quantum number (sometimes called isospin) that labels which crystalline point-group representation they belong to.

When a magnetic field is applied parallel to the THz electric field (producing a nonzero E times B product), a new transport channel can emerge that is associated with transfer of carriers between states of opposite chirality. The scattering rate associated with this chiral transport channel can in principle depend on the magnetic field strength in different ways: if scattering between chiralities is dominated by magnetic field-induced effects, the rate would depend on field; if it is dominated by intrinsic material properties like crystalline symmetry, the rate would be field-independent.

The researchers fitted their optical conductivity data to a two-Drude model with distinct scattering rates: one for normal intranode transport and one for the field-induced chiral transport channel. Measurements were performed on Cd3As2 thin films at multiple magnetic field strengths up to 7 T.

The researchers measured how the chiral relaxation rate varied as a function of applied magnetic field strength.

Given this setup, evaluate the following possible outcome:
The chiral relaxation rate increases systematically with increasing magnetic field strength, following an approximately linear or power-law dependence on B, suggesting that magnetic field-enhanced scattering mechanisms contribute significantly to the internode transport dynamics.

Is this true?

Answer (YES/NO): NO